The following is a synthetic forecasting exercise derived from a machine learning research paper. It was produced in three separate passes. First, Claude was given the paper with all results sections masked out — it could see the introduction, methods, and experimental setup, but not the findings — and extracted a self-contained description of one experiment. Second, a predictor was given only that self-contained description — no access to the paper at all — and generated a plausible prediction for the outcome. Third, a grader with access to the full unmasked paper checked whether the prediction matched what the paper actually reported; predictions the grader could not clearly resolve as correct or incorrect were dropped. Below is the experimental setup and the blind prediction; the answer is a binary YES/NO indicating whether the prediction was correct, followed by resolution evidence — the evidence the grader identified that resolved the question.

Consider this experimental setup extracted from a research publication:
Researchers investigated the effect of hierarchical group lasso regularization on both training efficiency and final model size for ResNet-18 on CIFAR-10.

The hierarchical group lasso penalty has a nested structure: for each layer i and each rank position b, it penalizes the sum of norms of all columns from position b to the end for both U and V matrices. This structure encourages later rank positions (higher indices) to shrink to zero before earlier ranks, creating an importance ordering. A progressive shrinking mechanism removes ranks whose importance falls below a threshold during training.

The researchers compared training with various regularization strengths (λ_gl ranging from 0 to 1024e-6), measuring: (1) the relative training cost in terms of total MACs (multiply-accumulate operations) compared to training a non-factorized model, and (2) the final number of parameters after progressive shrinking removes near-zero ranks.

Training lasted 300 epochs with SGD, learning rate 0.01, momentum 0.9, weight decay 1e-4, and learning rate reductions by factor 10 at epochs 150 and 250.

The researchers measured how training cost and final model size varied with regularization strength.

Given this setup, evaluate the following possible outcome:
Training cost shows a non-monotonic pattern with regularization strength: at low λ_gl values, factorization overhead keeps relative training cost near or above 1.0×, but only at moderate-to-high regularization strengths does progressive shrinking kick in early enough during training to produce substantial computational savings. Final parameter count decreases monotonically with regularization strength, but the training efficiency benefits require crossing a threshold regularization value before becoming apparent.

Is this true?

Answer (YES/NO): NO